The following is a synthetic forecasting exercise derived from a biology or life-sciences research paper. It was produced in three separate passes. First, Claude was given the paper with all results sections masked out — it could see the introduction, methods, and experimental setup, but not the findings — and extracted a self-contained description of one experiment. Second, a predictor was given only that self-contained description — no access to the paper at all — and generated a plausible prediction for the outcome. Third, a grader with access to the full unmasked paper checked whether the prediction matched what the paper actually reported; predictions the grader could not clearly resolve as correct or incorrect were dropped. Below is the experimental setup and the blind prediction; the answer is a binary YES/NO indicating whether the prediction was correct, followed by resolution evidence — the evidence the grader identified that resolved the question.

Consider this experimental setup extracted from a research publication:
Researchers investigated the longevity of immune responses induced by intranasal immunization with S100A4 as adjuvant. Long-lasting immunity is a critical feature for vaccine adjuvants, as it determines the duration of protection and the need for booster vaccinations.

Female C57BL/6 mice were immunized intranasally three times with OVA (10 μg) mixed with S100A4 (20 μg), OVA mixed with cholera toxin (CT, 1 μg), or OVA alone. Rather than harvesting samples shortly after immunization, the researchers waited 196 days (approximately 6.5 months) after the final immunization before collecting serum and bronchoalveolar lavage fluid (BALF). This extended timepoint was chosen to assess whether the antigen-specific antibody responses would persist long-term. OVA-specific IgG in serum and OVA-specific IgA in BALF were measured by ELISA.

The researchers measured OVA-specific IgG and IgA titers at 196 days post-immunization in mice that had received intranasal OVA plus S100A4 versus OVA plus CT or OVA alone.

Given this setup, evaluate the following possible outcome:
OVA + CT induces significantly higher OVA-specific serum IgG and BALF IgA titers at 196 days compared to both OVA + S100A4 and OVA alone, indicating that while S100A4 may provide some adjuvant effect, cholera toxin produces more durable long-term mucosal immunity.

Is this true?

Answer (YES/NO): NO